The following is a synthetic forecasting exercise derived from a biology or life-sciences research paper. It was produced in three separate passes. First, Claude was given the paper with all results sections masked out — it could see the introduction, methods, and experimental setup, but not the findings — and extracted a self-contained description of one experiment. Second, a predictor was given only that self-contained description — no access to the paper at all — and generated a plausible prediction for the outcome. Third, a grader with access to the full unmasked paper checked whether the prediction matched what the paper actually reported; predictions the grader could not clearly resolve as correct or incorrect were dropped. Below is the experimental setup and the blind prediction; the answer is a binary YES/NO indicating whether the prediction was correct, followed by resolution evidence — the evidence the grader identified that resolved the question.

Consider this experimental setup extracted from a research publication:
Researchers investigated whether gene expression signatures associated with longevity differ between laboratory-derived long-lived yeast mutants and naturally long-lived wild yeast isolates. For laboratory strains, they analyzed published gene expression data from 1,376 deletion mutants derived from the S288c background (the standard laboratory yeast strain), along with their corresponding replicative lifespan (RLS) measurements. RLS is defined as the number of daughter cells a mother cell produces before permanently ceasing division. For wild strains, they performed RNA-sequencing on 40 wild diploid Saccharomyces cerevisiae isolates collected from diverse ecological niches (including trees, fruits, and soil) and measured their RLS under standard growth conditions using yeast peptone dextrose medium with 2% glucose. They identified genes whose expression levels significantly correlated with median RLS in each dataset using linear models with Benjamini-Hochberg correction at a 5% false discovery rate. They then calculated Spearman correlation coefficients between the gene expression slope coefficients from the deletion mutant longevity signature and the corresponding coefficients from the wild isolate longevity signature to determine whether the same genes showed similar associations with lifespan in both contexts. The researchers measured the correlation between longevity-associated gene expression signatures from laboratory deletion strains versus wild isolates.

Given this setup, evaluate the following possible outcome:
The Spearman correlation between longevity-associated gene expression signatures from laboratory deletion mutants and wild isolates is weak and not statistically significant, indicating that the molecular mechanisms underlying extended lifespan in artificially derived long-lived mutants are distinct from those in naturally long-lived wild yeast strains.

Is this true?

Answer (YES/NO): YES